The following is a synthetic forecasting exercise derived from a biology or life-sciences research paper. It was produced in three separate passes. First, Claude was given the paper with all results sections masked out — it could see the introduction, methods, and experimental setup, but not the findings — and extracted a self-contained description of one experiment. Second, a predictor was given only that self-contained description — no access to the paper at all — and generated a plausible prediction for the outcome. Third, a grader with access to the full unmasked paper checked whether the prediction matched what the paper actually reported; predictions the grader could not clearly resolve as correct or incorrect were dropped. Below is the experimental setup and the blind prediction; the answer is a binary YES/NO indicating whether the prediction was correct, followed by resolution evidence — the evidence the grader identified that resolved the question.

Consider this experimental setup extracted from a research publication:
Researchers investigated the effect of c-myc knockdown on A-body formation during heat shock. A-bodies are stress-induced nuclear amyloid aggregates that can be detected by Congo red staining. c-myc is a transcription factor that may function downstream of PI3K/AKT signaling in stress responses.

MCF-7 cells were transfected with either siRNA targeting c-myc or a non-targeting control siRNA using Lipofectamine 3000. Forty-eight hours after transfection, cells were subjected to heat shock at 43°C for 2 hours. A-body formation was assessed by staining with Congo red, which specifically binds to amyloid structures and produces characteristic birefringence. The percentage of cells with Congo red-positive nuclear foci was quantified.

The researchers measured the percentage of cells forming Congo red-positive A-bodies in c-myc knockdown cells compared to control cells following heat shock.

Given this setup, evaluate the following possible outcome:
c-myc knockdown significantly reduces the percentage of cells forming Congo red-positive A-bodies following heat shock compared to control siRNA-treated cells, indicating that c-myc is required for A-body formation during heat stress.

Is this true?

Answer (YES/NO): YES